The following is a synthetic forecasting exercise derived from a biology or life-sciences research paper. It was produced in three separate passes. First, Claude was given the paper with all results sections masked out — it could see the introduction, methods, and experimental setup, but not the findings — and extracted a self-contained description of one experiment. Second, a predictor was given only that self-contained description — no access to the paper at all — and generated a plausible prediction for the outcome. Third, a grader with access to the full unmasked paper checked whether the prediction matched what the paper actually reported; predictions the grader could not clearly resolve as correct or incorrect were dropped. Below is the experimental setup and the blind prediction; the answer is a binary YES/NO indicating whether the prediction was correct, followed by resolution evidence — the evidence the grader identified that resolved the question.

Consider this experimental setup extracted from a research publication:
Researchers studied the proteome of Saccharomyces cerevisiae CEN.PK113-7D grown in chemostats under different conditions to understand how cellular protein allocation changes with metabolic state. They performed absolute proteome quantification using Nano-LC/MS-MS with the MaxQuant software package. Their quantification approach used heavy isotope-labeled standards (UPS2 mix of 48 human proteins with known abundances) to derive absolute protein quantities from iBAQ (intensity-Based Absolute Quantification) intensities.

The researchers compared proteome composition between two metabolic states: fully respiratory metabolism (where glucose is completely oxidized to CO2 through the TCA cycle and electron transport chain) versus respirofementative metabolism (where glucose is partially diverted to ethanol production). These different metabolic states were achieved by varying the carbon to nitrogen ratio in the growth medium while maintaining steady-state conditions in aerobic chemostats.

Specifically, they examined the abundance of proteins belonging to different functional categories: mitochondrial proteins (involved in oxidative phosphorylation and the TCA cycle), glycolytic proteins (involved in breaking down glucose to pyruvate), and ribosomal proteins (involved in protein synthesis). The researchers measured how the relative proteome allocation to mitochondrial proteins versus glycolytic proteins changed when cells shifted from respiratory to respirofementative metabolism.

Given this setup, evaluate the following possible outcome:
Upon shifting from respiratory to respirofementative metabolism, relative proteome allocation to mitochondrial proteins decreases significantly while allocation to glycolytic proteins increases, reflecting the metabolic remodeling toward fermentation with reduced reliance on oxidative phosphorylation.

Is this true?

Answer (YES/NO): NO